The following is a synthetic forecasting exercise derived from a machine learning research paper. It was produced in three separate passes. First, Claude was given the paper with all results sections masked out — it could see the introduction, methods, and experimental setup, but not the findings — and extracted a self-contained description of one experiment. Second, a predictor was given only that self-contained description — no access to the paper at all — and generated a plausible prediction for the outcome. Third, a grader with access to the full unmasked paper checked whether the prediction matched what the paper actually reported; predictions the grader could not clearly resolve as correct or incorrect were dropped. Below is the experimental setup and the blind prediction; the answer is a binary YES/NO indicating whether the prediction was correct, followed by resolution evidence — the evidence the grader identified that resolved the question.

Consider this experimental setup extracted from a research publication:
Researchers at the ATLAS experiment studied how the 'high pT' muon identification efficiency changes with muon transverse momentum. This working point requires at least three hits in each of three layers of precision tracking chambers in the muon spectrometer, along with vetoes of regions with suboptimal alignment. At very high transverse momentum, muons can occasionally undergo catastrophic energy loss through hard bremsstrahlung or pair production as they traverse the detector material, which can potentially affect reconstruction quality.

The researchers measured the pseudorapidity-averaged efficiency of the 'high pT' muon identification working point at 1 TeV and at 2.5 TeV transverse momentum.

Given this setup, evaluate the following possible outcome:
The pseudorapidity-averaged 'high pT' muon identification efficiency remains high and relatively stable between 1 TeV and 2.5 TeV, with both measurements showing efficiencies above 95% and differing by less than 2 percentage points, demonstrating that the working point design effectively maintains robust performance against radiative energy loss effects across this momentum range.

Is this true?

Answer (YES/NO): NO